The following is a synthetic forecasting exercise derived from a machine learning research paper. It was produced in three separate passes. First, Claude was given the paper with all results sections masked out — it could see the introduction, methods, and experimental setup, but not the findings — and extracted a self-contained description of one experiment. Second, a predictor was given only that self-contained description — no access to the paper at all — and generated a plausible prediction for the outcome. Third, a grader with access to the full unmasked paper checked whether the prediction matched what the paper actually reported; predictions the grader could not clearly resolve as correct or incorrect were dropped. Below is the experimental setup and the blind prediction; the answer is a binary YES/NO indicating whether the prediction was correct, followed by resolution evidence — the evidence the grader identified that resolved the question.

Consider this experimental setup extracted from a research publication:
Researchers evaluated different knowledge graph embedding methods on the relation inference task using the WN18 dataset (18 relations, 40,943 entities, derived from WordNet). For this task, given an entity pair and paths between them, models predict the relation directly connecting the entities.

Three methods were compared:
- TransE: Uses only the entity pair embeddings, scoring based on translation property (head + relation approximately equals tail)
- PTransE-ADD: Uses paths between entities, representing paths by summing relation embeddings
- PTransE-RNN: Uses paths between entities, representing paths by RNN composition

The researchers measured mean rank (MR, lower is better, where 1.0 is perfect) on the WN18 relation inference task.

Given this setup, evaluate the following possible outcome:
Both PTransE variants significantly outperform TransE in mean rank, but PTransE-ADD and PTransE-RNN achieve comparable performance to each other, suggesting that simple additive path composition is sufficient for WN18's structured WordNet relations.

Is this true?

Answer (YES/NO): YES